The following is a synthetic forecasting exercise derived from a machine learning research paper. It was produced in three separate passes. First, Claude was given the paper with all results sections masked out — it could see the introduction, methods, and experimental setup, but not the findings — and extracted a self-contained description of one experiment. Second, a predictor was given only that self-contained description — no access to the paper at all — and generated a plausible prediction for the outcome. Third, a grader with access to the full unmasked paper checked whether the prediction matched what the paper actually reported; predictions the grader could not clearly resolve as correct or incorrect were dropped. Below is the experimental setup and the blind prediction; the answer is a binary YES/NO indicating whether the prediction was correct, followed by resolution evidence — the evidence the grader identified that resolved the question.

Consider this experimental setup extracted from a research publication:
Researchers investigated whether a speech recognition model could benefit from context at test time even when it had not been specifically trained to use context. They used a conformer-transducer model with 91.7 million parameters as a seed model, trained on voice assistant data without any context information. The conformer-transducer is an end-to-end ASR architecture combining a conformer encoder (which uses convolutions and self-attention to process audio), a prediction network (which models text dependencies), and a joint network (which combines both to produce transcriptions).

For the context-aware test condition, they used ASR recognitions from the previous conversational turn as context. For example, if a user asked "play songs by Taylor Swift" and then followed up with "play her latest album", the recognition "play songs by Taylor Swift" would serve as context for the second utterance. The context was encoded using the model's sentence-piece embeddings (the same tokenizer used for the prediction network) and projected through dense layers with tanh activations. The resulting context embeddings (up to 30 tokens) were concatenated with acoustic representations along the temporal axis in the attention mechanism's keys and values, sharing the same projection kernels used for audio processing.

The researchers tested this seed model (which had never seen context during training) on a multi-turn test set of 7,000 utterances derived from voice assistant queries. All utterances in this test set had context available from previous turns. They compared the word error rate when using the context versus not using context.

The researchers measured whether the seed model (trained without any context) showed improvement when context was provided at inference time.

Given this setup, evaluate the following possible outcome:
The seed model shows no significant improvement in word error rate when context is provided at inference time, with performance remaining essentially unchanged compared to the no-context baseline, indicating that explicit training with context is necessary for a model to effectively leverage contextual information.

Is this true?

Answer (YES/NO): NO